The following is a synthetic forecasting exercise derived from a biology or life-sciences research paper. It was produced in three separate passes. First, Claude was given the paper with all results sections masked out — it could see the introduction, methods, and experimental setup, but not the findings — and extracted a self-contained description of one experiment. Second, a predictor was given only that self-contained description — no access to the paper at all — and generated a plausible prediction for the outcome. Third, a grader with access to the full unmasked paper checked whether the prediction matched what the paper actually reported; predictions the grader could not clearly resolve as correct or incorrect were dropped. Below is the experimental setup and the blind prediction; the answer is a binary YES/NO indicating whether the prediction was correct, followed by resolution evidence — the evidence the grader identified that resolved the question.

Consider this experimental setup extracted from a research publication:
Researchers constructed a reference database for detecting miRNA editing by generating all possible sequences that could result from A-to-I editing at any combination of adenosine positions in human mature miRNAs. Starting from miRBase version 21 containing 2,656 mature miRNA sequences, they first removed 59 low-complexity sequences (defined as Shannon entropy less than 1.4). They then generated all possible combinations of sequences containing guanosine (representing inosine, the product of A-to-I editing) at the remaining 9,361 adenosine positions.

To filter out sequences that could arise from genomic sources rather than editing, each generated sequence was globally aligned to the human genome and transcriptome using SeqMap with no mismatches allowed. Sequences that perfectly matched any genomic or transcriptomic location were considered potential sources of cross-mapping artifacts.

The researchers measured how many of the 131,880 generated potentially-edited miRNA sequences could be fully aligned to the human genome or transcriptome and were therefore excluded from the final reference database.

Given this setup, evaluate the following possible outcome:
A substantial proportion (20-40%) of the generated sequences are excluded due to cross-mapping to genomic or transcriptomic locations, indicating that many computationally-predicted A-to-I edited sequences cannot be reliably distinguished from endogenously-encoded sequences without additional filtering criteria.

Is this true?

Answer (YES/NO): NO